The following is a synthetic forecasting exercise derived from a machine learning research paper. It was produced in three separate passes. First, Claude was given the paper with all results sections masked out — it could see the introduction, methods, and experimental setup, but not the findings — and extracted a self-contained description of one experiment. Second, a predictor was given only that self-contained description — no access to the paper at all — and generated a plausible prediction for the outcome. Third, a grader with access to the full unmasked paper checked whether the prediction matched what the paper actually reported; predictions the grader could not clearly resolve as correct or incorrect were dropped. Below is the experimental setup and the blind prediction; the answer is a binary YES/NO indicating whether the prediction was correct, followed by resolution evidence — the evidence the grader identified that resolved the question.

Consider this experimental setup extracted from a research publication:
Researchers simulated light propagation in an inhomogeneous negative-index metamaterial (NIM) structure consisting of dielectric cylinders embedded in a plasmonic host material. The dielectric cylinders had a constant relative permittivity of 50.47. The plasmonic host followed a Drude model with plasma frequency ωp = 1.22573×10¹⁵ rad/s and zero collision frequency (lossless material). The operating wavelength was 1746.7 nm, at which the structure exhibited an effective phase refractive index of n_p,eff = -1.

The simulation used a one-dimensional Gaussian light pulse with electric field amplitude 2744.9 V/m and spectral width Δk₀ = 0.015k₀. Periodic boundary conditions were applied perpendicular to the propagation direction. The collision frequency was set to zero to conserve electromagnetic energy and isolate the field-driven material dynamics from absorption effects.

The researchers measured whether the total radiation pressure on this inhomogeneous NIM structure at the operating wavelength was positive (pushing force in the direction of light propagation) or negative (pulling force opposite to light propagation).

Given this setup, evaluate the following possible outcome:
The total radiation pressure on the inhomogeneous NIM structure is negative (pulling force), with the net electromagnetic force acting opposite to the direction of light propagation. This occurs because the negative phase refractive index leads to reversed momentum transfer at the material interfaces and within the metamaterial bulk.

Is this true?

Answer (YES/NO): YES